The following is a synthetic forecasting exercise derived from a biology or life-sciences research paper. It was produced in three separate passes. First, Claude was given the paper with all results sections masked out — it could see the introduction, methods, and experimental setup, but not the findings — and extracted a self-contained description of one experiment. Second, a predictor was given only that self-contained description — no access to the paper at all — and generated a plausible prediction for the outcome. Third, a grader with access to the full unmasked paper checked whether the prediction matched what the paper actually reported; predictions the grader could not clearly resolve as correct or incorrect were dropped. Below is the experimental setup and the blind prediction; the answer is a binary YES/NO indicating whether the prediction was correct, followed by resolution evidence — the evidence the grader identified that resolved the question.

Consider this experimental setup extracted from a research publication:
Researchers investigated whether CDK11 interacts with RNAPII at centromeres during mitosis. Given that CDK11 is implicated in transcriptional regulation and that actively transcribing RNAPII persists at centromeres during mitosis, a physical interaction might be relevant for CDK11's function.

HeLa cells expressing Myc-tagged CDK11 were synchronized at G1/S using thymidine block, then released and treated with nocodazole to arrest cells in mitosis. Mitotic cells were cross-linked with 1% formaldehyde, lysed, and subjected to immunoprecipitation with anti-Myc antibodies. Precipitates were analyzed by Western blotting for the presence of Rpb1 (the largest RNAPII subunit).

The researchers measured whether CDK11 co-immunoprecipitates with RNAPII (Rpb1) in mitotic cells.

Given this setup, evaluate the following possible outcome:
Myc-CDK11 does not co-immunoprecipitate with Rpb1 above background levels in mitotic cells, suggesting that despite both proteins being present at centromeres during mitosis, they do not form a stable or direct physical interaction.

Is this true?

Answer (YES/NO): NO